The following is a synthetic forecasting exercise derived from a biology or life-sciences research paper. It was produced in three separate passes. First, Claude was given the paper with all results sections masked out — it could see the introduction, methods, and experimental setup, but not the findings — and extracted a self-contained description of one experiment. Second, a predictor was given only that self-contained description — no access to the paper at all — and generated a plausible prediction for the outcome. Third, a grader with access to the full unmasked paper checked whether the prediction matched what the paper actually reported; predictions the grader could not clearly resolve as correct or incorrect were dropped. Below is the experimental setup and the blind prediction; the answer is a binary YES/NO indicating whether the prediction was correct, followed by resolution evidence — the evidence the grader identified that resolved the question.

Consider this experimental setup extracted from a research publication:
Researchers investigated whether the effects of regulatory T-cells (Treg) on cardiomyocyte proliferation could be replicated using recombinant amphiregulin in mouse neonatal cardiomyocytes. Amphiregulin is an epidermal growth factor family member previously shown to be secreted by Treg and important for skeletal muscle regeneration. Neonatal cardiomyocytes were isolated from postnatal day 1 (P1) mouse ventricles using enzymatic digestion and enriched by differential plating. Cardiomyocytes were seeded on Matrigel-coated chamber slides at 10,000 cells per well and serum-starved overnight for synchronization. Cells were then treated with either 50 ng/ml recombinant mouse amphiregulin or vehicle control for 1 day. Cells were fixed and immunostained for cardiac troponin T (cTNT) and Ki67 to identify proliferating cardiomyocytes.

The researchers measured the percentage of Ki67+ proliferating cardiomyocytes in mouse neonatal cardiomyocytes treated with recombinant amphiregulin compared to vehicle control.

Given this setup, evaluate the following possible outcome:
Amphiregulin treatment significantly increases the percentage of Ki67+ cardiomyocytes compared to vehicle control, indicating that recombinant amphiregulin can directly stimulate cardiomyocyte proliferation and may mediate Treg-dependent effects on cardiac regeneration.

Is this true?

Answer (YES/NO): YES